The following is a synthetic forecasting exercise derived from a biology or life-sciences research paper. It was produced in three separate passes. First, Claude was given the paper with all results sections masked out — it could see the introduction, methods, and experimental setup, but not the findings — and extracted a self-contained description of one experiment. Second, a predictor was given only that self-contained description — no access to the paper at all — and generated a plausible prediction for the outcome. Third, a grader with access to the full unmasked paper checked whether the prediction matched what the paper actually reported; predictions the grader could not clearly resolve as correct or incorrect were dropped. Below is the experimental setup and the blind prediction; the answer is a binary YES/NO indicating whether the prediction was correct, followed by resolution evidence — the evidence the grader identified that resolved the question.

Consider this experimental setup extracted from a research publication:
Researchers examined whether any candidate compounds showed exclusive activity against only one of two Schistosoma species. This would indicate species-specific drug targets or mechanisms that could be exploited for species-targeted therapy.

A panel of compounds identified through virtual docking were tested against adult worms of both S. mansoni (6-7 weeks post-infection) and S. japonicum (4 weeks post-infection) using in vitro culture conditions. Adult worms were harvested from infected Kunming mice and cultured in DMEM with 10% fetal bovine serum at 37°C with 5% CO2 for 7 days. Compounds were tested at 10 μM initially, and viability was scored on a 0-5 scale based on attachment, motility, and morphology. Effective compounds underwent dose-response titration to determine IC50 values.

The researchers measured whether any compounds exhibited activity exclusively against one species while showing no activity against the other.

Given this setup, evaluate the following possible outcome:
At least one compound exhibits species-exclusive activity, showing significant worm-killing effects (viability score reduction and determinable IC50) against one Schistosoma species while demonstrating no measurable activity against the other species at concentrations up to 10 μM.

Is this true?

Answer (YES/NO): YES